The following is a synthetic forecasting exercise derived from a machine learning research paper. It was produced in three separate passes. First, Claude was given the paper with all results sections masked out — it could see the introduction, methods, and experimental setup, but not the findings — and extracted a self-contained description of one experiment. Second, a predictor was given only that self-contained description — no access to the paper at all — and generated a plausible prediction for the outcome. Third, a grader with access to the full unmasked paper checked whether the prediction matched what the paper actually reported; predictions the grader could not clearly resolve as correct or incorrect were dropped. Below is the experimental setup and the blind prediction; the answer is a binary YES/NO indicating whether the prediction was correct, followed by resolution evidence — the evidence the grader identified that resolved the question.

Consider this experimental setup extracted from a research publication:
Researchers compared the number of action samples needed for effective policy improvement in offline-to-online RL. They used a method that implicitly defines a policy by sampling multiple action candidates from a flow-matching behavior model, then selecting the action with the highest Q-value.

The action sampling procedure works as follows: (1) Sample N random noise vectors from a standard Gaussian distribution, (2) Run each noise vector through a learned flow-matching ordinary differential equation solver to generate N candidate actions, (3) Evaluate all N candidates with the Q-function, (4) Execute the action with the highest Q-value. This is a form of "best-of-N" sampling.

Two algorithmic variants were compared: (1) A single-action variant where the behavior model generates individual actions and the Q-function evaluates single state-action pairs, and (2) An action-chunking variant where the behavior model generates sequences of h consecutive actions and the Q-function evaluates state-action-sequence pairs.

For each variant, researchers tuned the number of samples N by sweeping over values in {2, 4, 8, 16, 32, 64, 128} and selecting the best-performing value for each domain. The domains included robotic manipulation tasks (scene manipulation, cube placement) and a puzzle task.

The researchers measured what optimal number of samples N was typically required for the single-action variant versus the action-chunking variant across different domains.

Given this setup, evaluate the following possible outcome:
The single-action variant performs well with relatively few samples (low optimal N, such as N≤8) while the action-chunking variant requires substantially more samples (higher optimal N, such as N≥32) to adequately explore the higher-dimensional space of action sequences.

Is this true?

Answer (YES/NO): NO